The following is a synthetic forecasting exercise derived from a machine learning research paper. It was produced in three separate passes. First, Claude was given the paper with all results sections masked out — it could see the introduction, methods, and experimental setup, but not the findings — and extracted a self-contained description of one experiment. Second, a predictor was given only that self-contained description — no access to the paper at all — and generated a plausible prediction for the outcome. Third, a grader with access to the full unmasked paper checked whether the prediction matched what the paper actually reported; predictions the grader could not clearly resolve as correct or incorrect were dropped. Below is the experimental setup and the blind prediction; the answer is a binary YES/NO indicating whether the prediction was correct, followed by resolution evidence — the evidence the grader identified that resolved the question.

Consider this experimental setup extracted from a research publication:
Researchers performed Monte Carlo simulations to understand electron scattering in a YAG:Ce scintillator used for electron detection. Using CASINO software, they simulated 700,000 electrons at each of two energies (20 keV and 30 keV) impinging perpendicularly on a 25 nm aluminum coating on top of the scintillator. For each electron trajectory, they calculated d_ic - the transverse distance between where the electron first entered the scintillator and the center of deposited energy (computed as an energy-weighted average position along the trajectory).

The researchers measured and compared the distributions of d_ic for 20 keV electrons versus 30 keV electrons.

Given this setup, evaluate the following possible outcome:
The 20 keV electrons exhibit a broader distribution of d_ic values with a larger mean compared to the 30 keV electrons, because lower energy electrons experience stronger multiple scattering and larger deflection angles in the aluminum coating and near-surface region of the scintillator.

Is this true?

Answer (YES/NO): NO